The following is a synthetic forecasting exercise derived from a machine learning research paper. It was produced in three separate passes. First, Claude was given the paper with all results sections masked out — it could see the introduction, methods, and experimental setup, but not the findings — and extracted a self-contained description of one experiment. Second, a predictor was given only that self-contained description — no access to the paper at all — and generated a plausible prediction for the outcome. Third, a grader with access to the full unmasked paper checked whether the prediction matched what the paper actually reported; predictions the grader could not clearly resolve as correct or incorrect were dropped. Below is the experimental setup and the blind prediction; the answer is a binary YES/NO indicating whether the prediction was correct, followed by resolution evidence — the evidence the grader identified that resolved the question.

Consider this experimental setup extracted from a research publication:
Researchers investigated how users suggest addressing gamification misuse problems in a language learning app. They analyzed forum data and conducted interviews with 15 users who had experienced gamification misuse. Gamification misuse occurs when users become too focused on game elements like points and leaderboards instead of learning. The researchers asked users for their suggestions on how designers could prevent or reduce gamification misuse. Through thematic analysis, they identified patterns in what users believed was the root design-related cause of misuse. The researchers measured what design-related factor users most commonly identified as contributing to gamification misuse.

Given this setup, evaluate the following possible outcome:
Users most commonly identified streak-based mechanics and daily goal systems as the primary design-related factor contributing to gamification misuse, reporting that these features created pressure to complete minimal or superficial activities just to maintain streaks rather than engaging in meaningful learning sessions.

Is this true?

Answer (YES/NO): NO